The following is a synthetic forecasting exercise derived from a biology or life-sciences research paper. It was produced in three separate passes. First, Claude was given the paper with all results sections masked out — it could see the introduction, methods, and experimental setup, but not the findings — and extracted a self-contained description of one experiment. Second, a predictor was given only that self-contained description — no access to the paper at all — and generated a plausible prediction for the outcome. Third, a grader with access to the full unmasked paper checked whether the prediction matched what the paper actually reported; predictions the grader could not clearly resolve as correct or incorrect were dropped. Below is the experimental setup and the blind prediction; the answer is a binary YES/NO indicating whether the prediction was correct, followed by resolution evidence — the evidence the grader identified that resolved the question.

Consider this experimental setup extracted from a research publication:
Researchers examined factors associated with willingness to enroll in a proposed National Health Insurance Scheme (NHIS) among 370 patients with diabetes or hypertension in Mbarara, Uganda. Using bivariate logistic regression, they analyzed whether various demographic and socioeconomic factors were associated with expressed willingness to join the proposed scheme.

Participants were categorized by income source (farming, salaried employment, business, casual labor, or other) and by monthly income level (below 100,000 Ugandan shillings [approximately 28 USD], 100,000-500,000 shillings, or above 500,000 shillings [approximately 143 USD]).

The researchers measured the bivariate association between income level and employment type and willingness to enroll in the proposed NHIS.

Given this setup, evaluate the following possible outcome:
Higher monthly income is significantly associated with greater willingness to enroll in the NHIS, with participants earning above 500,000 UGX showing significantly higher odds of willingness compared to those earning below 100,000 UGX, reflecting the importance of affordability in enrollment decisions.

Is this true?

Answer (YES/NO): NO